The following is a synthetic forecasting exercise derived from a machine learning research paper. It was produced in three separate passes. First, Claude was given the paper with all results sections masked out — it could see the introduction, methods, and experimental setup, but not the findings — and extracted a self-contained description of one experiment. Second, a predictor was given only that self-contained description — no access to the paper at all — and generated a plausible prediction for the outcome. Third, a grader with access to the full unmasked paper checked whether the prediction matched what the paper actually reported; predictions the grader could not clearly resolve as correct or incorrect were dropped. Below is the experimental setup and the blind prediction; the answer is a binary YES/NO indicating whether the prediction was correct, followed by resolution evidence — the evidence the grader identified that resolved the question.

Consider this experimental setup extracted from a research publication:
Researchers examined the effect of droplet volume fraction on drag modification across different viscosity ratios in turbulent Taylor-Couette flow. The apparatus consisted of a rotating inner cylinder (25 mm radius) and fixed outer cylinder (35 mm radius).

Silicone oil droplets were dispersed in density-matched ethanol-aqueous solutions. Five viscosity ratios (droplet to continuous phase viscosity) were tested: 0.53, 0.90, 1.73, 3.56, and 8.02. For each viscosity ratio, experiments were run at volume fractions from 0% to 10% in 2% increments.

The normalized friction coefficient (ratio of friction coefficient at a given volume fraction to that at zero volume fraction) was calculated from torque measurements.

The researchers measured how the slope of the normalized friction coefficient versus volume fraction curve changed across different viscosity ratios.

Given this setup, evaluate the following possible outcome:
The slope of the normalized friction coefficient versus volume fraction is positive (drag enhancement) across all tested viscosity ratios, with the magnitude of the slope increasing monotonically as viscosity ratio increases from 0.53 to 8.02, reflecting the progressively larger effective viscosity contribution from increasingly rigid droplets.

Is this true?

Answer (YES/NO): NO